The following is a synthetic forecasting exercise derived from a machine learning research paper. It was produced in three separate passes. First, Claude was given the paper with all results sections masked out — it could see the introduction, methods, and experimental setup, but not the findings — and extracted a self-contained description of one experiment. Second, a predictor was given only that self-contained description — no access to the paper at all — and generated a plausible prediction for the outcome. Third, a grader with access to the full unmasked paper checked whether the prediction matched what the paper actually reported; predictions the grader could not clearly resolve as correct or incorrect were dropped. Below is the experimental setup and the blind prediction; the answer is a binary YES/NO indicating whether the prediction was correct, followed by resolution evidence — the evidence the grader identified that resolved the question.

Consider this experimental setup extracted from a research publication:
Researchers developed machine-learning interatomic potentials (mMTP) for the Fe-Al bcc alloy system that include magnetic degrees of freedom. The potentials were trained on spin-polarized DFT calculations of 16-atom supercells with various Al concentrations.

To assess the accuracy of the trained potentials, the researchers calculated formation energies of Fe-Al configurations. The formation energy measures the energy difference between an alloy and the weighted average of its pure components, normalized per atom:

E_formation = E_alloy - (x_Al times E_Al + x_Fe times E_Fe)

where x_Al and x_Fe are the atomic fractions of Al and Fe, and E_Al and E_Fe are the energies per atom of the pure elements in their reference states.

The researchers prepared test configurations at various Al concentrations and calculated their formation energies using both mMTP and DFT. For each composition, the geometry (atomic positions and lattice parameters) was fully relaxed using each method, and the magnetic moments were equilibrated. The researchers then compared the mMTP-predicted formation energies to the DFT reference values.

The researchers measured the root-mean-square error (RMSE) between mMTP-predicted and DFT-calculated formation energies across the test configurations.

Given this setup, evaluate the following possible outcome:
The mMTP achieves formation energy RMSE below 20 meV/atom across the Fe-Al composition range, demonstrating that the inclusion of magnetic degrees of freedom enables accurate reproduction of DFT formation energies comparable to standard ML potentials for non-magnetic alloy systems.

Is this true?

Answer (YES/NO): YES